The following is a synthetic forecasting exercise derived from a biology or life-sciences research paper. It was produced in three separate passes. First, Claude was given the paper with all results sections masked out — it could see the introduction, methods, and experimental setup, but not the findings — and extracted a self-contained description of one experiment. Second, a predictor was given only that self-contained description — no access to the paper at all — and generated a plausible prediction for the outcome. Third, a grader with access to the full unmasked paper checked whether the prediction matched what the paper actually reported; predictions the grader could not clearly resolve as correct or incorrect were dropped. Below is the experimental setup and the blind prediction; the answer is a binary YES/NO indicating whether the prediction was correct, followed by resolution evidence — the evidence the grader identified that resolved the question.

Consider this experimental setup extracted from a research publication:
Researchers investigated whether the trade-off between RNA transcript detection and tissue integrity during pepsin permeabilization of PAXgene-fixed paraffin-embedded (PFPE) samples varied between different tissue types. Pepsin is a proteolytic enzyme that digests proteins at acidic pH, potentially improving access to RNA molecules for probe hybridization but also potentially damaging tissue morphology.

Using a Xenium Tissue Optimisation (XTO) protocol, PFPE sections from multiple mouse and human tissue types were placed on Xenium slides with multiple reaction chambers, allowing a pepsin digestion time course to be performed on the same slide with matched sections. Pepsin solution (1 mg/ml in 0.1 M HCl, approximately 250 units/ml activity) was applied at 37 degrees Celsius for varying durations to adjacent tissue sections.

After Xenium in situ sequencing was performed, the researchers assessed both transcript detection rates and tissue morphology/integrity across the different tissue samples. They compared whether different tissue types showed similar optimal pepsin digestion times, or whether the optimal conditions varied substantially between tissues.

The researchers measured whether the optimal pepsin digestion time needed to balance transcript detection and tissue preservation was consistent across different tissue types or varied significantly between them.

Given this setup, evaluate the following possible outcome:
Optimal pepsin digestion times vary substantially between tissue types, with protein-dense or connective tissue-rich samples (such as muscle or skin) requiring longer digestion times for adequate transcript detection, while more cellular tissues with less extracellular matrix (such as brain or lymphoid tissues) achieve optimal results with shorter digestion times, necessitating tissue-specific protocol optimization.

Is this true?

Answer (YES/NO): NO